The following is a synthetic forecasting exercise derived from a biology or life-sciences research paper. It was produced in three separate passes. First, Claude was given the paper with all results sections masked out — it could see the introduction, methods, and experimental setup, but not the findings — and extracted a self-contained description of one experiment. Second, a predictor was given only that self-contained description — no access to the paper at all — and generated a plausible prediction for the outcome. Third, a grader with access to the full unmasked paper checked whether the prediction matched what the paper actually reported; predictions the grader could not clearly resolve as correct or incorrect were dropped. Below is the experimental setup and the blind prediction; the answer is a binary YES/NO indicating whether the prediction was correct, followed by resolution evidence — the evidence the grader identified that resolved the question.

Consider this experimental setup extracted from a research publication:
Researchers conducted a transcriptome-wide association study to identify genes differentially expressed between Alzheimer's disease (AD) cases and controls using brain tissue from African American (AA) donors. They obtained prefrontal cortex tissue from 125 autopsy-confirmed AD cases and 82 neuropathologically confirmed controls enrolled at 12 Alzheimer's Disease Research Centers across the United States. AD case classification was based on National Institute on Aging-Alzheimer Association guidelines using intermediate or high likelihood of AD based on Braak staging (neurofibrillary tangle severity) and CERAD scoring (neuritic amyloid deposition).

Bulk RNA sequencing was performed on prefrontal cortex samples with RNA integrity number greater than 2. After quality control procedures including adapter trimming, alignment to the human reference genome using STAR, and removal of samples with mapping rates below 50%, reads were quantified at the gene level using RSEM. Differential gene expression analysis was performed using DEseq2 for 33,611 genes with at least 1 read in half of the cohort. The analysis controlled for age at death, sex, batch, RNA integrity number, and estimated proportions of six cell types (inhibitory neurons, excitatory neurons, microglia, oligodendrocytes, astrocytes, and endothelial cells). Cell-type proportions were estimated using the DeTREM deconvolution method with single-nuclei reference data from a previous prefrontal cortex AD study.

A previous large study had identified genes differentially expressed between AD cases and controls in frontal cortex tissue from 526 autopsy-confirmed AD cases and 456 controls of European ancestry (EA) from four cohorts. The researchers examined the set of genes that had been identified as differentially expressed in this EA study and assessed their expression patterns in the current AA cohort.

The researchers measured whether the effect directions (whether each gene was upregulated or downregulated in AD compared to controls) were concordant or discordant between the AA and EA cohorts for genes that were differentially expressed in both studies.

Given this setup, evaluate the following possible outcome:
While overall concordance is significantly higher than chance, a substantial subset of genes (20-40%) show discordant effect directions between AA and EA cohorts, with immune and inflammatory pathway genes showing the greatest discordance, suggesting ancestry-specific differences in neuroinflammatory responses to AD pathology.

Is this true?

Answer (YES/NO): NO